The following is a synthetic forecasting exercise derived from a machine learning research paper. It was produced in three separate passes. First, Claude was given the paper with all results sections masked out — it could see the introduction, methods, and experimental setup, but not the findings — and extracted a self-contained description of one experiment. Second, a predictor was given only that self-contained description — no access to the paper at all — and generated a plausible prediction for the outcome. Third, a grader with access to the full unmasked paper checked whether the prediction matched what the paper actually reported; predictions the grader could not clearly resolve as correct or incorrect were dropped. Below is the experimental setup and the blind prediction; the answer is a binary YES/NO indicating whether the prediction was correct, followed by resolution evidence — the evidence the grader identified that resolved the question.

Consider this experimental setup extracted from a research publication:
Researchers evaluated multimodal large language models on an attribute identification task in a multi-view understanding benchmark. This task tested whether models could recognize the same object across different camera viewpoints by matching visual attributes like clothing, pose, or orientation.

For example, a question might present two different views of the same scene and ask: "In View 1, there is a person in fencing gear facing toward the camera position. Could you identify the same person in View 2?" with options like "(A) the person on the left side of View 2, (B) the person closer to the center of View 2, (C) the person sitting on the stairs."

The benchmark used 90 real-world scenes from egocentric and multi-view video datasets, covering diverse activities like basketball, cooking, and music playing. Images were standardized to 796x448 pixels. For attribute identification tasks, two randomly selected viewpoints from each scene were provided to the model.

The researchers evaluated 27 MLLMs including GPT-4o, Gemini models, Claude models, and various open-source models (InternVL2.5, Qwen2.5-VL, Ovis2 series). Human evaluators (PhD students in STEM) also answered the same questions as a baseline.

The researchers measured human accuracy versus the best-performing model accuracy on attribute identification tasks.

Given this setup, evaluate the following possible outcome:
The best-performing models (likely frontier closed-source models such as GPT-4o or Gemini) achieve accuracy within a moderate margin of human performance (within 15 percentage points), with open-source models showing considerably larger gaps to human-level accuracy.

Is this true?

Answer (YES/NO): NO